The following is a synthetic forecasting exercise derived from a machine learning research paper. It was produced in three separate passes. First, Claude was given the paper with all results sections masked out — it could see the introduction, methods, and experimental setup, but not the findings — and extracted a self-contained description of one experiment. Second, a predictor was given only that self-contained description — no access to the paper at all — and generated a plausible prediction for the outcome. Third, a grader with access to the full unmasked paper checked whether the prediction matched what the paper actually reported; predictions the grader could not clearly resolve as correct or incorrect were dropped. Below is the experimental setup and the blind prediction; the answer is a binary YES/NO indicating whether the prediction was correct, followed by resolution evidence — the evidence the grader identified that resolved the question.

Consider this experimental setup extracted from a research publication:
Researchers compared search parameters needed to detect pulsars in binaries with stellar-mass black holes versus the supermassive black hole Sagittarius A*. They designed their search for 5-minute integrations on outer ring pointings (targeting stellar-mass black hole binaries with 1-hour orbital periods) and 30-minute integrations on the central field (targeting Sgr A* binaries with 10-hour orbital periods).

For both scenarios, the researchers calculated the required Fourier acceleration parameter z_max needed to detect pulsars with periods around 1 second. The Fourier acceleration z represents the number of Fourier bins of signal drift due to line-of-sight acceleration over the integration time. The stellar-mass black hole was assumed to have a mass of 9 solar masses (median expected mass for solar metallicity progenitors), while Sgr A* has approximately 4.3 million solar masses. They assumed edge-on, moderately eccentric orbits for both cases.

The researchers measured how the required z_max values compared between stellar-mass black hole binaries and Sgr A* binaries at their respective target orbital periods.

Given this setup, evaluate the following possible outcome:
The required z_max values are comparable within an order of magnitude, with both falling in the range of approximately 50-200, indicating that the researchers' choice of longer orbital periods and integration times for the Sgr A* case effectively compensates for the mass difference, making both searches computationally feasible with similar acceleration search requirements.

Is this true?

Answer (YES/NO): NO